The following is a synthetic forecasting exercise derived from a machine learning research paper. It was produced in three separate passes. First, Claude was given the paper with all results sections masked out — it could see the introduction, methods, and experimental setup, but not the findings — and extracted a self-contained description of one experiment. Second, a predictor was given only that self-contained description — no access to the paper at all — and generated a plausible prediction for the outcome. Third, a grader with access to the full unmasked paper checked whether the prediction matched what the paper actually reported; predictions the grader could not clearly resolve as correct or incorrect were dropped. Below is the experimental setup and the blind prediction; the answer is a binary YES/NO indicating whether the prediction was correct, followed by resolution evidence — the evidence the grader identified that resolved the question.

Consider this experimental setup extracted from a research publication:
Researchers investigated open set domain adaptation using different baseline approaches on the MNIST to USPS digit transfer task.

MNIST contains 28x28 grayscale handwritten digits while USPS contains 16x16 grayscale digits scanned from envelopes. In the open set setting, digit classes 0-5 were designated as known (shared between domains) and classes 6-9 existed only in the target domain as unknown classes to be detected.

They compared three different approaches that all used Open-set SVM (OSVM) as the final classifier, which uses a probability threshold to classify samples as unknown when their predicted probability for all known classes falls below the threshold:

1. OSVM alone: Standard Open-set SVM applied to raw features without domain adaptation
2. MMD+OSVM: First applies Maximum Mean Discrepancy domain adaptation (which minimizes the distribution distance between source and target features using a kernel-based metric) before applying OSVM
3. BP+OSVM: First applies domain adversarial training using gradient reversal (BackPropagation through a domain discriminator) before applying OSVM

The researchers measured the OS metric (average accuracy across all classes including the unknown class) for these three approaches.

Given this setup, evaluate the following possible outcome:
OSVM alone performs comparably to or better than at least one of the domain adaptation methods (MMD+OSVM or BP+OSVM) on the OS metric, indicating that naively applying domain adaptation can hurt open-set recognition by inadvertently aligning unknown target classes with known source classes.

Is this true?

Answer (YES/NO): YES